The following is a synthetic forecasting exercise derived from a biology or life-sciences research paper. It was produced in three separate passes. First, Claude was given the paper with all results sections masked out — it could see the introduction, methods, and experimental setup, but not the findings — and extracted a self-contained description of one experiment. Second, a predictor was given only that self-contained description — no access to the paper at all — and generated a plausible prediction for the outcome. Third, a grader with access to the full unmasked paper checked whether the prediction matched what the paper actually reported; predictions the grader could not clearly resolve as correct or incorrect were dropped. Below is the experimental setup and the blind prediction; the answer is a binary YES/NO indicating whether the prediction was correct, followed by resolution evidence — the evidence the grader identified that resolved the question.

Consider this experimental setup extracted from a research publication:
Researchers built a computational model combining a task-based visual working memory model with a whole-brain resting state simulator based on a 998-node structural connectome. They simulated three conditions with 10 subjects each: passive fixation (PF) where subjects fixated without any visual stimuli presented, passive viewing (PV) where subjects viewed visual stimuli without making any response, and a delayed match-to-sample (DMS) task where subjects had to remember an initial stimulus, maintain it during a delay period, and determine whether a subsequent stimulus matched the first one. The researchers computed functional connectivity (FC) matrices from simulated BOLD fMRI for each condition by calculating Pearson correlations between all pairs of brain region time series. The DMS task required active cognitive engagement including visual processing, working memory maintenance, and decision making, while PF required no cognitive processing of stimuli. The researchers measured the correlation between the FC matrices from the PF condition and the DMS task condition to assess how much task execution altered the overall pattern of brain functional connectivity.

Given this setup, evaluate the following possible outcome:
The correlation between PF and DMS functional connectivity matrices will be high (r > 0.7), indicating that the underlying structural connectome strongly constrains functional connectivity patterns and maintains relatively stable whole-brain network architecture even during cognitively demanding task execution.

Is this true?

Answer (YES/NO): YES